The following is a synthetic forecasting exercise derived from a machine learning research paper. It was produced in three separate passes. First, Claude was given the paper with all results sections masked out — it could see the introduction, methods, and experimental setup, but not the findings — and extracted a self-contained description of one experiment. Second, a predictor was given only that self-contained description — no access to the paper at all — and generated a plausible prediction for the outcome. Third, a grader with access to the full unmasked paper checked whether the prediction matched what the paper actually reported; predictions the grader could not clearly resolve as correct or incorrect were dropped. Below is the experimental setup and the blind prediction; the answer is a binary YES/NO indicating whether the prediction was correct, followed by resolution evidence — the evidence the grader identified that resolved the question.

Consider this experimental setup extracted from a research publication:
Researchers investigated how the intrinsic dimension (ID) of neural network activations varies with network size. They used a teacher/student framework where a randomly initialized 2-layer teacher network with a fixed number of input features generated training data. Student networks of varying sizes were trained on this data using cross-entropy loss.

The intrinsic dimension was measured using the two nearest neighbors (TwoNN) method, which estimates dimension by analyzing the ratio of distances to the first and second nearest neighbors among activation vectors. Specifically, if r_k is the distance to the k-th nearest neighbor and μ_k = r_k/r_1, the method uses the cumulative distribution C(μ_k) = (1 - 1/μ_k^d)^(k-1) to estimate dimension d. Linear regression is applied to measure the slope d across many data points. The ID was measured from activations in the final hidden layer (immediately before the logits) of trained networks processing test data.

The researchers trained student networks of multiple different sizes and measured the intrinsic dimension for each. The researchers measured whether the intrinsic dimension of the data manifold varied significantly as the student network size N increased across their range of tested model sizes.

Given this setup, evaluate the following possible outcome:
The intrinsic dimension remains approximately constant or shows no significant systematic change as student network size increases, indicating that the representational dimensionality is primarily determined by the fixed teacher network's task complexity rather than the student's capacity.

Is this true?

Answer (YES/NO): YES